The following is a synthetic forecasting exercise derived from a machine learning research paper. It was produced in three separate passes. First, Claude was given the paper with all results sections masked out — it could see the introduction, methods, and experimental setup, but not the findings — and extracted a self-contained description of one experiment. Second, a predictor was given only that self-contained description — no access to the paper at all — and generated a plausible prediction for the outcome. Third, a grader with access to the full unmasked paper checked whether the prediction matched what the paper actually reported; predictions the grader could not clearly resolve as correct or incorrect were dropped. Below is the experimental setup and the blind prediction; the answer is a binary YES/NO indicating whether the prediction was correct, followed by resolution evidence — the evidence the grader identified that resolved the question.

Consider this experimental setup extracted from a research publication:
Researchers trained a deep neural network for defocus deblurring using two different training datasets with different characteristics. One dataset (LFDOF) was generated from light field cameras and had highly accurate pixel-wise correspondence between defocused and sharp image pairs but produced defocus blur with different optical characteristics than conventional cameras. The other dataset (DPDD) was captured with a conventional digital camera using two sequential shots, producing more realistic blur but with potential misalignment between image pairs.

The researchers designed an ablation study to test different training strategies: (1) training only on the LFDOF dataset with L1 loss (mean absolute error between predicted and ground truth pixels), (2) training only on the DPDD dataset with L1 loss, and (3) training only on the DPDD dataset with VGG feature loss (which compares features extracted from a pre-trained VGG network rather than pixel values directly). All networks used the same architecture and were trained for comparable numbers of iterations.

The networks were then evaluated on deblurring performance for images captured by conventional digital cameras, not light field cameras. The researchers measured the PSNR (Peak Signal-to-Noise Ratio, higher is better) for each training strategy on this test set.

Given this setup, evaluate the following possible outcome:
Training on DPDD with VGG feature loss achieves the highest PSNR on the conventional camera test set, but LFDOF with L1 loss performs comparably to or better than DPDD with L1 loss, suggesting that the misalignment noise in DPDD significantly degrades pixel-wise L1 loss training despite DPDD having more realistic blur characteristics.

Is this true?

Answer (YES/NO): NO